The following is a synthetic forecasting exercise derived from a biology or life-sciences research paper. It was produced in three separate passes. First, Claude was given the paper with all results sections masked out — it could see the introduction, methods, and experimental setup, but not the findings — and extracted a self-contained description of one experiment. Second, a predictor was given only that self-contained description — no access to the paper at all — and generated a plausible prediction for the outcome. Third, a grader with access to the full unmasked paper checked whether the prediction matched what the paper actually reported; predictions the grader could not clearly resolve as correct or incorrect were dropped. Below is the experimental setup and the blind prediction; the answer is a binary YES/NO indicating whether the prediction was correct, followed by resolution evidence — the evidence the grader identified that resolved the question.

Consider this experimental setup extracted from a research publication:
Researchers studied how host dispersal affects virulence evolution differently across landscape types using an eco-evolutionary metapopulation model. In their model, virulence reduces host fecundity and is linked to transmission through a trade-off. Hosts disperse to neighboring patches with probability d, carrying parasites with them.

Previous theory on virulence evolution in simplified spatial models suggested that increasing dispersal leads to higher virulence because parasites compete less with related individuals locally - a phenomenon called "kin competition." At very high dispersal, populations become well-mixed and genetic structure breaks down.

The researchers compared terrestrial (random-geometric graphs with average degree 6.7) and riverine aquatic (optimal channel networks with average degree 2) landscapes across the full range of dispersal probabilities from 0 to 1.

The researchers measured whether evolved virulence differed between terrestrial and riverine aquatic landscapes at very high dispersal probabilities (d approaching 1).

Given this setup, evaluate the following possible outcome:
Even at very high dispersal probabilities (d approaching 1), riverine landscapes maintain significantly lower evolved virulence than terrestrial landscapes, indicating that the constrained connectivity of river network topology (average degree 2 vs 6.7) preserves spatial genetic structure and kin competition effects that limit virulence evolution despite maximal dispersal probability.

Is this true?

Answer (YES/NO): NO